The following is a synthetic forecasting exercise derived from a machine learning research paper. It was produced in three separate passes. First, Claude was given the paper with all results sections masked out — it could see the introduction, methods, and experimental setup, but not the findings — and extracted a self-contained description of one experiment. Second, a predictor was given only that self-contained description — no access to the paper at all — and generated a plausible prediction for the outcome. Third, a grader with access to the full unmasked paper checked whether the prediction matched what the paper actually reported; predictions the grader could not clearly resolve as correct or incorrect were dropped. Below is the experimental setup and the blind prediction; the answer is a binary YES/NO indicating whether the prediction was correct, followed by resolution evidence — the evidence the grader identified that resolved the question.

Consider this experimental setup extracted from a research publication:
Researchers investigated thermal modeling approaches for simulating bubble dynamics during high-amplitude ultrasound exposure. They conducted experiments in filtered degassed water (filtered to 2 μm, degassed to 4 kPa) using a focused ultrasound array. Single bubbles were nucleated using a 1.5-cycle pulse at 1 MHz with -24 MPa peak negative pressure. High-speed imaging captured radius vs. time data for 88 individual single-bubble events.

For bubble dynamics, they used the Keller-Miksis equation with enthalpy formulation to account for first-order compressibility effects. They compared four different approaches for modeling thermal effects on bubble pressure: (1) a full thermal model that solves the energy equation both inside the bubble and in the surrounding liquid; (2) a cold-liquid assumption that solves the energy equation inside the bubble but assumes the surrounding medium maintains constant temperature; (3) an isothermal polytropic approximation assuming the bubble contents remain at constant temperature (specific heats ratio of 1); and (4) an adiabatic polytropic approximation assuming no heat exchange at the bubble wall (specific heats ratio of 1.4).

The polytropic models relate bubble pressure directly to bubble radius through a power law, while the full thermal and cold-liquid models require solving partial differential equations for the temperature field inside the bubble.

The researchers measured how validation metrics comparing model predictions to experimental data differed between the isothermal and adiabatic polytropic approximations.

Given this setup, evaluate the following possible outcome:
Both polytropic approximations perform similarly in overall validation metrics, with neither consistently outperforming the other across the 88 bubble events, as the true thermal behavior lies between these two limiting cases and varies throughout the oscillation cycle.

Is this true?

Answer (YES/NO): NO